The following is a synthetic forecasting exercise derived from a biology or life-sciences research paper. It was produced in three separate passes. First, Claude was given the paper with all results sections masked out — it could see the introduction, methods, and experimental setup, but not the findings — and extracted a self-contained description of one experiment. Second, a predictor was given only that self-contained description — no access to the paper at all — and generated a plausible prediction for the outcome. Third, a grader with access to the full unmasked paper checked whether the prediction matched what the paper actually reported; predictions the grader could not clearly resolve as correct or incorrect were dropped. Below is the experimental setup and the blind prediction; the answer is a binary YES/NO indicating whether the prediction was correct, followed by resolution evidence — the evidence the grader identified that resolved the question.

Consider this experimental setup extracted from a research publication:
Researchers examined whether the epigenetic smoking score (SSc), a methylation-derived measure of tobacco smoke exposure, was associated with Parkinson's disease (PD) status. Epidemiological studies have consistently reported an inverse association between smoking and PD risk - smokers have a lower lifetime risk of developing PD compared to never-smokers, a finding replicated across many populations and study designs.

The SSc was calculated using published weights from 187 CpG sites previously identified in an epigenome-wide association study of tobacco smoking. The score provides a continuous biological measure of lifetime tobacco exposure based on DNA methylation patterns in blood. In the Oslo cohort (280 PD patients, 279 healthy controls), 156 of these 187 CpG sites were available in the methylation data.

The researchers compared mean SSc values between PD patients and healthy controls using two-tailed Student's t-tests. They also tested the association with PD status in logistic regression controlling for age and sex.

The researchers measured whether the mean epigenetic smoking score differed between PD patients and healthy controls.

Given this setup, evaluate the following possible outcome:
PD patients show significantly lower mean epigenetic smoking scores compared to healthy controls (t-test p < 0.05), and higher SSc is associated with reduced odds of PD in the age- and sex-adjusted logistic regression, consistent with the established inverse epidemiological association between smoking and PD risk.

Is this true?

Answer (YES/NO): YES